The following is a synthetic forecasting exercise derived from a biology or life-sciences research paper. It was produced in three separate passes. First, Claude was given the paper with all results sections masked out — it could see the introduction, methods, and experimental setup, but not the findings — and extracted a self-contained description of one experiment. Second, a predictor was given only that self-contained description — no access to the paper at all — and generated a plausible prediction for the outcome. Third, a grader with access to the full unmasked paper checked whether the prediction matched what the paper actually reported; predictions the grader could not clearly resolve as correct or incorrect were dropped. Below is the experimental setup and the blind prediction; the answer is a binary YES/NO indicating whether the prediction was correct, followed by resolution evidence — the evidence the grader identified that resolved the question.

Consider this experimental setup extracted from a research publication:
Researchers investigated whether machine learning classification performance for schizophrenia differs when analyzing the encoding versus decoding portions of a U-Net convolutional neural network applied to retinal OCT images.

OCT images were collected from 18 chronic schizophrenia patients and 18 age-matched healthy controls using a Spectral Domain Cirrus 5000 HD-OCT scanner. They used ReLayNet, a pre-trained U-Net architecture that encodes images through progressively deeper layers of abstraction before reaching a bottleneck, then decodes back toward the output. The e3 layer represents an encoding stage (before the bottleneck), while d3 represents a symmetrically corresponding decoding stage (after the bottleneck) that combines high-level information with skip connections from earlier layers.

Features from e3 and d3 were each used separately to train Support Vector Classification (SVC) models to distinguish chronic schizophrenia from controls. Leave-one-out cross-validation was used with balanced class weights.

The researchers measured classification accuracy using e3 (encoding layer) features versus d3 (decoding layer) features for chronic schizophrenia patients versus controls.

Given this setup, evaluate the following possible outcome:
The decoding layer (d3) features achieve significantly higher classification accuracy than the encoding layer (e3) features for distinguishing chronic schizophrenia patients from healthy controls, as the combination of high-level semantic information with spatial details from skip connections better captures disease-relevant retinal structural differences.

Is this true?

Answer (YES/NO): NO